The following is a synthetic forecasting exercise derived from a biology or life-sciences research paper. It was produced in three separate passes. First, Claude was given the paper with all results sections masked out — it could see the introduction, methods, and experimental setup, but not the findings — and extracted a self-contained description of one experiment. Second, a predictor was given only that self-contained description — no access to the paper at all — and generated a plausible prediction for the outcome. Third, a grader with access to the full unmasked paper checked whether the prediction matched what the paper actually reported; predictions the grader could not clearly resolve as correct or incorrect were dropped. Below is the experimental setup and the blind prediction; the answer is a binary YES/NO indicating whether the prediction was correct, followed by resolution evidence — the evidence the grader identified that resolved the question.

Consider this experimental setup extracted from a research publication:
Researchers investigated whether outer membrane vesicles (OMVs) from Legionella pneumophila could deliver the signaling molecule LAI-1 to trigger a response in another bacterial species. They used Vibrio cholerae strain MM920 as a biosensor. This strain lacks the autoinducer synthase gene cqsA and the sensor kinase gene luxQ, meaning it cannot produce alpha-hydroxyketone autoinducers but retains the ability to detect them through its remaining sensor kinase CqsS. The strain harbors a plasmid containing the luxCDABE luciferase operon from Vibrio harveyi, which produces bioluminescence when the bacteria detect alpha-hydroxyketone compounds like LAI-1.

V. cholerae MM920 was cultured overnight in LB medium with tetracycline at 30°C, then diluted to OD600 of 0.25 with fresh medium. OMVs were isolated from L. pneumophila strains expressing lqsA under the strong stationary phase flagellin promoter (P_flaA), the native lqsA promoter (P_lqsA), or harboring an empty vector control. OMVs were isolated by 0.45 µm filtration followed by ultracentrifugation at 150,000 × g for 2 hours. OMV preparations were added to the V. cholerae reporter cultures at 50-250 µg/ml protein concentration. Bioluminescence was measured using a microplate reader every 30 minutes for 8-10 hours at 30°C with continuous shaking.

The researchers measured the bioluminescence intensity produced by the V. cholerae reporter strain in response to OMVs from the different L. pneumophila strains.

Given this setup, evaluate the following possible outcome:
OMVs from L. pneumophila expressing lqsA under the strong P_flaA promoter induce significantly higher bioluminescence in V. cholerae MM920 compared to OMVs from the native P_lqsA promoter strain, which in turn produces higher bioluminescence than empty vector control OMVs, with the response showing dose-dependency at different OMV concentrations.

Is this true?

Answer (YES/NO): NO